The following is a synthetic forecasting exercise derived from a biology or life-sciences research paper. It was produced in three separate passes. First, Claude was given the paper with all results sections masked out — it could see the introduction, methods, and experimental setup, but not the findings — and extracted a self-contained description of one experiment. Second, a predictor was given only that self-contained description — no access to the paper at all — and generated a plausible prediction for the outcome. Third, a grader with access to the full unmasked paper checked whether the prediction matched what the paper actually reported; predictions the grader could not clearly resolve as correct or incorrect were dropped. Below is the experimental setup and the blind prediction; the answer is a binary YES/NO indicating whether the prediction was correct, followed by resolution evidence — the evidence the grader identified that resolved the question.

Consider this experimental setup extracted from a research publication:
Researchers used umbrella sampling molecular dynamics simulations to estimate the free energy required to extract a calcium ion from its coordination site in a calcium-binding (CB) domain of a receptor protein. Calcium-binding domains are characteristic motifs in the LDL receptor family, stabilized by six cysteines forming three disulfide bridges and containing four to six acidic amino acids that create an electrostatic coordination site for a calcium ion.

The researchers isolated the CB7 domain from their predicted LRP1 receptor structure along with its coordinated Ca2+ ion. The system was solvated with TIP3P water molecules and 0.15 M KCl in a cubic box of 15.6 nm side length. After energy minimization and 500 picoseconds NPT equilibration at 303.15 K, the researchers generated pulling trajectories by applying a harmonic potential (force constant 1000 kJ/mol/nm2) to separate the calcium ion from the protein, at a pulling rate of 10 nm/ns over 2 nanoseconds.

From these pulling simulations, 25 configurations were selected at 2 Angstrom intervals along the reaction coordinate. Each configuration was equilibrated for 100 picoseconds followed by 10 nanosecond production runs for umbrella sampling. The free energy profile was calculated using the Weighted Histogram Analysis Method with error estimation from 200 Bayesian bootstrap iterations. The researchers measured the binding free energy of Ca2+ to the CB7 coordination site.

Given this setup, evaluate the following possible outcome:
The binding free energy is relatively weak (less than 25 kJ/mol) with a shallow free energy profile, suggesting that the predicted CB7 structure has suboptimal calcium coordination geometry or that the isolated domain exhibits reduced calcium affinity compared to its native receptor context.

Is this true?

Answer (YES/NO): NO